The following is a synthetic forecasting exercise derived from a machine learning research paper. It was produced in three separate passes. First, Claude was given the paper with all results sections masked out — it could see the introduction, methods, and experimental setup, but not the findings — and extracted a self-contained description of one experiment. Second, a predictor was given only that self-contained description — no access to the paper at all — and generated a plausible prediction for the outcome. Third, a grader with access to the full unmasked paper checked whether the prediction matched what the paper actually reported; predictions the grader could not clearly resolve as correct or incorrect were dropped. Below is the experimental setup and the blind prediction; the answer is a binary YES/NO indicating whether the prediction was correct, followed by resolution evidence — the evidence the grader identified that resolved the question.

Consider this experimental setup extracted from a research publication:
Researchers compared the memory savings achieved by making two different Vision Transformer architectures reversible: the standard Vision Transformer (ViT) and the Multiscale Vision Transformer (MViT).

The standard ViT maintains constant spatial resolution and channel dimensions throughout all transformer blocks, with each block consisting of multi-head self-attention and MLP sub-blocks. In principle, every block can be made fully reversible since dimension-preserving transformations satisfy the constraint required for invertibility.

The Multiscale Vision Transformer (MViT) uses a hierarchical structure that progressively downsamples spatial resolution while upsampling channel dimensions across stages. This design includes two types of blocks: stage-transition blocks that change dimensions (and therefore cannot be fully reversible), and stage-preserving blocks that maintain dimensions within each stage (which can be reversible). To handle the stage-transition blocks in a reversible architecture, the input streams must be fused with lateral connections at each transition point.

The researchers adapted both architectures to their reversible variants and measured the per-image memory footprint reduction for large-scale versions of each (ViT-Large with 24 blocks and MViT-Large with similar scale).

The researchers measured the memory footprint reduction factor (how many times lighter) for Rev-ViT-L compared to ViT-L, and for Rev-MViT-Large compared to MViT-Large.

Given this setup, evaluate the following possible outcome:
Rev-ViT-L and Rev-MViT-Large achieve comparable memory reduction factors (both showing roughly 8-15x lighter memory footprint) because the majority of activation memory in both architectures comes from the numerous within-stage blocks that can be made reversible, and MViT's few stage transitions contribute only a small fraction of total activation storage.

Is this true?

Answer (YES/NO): NO